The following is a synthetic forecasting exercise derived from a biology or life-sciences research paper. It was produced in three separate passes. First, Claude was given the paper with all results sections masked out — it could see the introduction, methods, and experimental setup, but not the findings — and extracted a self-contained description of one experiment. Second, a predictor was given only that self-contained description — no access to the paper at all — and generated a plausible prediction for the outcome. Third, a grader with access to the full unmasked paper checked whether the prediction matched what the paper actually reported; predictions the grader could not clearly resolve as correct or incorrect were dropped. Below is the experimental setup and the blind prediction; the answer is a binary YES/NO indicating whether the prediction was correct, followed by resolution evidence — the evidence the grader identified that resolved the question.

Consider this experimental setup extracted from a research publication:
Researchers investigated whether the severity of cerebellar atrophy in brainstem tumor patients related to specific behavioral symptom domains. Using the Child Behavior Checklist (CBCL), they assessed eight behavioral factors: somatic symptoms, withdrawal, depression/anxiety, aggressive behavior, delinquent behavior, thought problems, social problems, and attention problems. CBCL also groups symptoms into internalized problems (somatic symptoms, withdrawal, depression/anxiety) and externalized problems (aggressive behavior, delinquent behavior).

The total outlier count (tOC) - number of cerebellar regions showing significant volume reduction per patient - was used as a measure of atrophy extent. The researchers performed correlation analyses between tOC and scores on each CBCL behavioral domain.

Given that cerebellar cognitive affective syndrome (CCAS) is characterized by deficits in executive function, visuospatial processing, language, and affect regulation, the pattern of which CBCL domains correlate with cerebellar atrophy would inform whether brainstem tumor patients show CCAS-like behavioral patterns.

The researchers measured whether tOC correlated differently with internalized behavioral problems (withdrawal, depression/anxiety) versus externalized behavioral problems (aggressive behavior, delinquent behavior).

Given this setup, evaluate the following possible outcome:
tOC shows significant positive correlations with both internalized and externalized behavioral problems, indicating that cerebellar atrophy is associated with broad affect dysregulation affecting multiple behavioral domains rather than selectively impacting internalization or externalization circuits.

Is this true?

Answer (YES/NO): NO